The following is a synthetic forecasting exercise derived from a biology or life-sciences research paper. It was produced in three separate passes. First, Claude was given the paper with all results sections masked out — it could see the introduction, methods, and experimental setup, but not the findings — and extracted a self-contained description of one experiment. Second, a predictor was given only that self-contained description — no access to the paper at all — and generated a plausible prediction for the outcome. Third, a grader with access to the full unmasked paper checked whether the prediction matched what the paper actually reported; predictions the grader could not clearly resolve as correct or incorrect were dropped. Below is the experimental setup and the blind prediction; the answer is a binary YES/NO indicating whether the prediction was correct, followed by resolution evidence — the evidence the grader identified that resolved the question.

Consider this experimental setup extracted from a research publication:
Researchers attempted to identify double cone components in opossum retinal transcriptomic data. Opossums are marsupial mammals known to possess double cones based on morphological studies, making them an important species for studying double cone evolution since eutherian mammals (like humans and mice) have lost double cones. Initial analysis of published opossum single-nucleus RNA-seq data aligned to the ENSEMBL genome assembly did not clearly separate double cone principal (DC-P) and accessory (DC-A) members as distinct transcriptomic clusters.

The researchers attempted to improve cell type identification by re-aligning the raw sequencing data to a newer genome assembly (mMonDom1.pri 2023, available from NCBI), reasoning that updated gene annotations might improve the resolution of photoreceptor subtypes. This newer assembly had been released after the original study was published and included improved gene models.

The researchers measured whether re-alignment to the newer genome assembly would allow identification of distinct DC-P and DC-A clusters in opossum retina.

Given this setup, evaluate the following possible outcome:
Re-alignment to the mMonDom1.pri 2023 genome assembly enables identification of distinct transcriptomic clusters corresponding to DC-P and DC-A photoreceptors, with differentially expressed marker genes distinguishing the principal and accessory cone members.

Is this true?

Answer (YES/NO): NO